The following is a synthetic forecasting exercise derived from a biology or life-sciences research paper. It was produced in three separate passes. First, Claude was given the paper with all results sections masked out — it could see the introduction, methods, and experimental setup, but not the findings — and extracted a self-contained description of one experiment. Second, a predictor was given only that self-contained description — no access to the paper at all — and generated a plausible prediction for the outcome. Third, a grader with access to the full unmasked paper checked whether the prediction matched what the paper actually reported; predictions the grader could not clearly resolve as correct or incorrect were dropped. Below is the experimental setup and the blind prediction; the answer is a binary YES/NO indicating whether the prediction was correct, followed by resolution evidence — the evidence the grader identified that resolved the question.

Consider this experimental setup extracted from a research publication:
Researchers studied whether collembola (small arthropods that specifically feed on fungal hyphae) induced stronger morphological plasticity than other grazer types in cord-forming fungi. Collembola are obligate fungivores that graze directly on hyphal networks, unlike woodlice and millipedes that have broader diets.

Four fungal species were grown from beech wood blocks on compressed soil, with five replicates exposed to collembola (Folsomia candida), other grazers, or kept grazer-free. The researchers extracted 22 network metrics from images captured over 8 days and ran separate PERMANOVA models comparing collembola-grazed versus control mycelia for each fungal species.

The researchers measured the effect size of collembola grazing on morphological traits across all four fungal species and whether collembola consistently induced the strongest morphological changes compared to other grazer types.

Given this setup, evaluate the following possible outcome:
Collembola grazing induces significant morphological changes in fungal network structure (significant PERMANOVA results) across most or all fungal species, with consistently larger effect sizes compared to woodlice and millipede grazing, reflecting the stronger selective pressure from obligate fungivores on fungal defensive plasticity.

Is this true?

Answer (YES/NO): NO